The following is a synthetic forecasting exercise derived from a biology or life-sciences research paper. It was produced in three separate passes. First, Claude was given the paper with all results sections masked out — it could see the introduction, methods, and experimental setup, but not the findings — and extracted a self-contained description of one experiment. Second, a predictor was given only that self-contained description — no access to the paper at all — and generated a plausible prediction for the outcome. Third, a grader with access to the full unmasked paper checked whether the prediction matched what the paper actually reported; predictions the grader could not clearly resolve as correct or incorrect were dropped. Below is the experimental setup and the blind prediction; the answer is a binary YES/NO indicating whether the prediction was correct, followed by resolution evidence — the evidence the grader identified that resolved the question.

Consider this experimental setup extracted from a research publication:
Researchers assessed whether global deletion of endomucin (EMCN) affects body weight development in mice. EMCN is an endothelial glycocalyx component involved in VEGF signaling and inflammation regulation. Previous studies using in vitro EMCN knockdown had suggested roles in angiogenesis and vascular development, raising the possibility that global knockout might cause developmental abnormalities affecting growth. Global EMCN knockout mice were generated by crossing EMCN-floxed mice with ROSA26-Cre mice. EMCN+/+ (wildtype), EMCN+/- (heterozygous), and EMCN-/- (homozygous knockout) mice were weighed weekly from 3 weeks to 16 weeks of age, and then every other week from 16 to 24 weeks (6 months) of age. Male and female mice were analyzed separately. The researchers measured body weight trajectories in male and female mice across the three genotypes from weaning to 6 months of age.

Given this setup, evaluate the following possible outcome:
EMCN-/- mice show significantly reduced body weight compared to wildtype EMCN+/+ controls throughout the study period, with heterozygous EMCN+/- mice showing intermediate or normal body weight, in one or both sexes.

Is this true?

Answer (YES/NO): NO